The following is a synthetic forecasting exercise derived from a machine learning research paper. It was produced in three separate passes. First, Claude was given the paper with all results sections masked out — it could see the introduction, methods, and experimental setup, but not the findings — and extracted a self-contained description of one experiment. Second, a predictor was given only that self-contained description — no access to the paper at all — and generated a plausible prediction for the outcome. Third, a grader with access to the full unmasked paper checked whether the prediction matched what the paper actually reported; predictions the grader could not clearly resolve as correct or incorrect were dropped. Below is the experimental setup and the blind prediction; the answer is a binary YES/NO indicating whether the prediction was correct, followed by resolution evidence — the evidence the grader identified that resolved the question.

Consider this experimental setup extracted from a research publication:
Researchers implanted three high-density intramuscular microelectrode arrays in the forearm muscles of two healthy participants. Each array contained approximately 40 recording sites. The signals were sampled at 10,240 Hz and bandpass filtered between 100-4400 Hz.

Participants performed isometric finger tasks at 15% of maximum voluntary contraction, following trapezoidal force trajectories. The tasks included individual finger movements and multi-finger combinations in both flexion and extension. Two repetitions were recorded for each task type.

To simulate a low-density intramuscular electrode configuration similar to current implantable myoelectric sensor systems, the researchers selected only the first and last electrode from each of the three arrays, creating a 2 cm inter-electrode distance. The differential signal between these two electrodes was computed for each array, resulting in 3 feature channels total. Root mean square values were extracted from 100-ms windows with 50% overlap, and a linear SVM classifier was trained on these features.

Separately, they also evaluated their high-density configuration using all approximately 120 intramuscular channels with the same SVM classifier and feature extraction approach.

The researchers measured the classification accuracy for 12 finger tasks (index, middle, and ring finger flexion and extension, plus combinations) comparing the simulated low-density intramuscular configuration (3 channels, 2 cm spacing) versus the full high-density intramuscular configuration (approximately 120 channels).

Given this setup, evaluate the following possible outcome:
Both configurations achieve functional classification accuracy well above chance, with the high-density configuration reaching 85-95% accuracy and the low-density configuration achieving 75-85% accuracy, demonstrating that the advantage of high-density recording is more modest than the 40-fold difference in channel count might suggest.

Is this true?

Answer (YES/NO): NO